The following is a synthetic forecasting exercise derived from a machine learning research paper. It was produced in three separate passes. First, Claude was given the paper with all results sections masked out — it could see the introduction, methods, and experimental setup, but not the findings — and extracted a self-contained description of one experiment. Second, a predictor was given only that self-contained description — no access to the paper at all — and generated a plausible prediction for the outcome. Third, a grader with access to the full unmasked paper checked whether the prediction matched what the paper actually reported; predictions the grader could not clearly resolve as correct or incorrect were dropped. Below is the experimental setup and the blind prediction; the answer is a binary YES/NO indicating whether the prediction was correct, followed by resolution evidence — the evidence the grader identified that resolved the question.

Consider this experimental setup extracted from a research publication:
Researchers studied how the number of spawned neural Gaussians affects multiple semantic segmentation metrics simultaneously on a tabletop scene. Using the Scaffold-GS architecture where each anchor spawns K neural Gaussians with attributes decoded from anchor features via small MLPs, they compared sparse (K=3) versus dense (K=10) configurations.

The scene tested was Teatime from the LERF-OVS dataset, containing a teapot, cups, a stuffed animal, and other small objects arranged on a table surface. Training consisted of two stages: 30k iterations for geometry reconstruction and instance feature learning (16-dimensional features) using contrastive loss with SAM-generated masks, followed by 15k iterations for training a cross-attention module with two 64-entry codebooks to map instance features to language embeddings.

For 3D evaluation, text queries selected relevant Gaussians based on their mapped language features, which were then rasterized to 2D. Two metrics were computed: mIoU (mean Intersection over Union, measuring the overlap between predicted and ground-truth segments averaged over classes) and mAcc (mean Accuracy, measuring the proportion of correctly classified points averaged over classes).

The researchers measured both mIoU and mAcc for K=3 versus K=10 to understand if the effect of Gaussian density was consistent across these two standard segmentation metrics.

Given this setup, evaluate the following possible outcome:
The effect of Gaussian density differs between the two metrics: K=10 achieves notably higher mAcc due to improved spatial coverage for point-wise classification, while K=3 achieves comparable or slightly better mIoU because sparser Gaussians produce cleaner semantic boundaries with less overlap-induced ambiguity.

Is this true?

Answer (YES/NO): NO